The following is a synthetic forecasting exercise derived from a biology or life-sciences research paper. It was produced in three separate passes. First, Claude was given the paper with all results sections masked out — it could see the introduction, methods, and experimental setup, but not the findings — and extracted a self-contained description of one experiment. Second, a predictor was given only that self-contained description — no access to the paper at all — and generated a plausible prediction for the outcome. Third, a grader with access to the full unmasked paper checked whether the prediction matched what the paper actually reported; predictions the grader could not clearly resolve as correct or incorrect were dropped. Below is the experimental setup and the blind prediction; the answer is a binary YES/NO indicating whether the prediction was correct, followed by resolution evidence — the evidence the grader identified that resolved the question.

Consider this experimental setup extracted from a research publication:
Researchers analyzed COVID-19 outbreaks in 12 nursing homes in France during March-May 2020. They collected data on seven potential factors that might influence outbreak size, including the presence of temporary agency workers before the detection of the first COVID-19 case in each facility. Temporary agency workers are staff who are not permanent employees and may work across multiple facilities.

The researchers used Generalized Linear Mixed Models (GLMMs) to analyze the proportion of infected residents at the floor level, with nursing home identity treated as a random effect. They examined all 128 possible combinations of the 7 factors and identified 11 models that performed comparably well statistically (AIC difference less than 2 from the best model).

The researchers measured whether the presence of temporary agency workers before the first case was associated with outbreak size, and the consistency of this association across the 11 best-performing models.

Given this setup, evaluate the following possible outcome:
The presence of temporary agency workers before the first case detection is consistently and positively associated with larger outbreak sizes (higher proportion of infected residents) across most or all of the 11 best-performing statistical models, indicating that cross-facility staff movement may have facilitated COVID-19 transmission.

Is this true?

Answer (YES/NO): NO